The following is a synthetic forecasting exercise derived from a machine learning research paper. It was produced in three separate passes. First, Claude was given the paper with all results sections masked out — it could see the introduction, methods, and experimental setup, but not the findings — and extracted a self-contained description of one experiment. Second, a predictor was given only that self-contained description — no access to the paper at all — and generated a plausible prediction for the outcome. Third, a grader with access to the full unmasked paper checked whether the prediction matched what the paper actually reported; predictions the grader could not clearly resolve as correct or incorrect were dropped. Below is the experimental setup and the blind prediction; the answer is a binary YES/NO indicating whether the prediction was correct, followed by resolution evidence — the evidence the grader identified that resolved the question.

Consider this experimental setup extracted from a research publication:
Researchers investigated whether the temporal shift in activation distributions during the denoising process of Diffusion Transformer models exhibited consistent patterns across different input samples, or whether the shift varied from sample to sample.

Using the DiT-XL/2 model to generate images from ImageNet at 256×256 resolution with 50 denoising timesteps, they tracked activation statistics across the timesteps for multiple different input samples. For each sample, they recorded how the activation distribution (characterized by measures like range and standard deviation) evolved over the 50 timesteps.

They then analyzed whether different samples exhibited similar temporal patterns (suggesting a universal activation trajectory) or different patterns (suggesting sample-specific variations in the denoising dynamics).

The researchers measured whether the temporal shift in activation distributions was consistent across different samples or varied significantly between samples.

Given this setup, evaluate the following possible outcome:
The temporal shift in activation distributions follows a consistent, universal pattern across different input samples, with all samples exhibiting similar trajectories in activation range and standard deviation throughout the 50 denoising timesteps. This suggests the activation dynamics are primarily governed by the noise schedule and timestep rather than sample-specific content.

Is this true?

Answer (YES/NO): NO